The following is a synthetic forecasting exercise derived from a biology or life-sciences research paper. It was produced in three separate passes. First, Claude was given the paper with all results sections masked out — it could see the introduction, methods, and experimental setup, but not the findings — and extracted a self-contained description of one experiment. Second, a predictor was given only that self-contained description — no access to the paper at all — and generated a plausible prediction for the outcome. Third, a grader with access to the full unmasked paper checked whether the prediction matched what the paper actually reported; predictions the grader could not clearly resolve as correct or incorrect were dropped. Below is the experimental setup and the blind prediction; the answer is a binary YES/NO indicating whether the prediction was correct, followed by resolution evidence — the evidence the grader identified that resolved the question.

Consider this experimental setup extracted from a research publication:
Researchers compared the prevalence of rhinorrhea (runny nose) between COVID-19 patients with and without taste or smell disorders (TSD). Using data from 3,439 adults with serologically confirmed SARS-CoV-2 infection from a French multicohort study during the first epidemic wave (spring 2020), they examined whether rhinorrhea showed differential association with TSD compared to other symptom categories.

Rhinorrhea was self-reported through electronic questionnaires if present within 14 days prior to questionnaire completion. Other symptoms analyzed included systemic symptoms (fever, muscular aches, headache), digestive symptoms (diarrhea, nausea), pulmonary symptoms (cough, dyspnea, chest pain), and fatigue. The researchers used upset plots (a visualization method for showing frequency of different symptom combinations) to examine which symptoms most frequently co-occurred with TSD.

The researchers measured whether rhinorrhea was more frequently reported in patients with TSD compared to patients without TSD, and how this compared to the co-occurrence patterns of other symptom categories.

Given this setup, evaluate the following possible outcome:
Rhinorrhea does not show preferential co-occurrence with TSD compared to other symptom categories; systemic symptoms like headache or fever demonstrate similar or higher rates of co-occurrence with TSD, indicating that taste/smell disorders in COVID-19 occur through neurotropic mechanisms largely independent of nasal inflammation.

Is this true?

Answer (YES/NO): NO